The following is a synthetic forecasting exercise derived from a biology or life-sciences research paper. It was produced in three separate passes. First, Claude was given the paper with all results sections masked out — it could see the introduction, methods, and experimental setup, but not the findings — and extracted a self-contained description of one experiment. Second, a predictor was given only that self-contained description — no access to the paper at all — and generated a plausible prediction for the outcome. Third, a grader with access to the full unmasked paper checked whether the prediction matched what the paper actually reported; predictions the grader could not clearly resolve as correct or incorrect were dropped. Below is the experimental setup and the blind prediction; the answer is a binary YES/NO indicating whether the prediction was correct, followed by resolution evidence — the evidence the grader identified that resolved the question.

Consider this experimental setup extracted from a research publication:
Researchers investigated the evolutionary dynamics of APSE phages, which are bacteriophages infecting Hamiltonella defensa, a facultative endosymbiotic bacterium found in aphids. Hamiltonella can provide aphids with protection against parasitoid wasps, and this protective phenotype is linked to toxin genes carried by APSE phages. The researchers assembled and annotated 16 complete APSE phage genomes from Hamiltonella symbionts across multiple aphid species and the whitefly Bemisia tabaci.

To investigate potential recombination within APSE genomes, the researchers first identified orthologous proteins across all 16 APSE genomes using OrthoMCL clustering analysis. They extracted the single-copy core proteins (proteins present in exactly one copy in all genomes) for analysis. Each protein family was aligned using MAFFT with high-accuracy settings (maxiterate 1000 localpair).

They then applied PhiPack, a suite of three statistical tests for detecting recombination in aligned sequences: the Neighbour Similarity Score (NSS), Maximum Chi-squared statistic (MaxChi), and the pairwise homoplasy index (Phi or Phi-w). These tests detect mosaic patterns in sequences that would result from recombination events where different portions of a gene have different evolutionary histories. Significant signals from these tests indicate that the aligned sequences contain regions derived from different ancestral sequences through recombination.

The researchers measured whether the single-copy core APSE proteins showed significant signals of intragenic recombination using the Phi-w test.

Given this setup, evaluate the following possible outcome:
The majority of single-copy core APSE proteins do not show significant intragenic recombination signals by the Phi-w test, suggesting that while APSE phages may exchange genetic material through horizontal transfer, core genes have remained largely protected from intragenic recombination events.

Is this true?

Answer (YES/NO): NO